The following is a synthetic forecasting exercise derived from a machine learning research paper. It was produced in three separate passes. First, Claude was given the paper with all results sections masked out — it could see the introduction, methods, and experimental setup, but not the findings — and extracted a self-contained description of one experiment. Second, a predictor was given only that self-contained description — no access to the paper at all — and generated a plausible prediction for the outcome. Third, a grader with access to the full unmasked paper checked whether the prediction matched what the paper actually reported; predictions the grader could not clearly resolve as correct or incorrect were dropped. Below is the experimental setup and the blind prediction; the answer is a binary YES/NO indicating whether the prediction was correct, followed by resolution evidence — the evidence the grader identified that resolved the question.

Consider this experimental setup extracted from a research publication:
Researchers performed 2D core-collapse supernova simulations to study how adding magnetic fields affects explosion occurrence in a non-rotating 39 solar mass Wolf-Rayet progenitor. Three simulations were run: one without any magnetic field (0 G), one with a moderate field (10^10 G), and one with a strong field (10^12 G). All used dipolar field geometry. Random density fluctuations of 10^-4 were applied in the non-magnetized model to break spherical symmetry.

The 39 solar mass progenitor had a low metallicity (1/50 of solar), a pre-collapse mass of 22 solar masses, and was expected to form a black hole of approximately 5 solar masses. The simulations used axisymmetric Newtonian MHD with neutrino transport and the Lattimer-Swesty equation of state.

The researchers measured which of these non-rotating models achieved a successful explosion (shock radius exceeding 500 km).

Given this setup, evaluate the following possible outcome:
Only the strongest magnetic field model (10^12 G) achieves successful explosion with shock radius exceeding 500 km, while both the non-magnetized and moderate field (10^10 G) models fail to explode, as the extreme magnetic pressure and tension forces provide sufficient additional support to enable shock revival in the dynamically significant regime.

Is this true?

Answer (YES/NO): NO